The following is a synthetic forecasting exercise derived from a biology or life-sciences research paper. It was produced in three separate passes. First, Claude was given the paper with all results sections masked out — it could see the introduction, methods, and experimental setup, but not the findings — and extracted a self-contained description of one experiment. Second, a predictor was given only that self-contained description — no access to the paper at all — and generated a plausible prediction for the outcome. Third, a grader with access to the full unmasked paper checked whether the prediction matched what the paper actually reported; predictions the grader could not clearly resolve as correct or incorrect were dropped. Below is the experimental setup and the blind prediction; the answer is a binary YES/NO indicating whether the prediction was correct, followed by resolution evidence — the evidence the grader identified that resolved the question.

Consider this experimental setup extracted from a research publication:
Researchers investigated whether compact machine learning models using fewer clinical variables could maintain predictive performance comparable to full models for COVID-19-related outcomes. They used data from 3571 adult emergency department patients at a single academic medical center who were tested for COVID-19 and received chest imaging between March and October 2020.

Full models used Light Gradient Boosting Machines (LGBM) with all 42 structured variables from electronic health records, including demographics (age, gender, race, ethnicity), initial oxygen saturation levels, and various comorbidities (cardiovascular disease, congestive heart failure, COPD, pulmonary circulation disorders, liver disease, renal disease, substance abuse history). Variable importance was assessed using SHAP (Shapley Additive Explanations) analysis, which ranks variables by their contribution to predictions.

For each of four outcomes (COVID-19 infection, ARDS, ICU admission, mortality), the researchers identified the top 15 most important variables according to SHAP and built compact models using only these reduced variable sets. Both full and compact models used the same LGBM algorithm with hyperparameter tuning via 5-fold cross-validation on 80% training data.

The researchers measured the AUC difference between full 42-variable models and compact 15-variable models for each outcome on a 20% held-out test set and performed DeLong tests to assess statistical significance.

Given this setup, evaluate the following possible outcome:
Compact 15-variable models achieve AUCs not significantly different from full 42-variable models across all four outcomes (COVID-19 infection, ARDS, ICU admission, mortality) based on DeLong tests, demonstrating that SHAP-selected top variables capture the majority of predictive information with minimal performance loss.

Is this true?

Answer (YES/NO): NO